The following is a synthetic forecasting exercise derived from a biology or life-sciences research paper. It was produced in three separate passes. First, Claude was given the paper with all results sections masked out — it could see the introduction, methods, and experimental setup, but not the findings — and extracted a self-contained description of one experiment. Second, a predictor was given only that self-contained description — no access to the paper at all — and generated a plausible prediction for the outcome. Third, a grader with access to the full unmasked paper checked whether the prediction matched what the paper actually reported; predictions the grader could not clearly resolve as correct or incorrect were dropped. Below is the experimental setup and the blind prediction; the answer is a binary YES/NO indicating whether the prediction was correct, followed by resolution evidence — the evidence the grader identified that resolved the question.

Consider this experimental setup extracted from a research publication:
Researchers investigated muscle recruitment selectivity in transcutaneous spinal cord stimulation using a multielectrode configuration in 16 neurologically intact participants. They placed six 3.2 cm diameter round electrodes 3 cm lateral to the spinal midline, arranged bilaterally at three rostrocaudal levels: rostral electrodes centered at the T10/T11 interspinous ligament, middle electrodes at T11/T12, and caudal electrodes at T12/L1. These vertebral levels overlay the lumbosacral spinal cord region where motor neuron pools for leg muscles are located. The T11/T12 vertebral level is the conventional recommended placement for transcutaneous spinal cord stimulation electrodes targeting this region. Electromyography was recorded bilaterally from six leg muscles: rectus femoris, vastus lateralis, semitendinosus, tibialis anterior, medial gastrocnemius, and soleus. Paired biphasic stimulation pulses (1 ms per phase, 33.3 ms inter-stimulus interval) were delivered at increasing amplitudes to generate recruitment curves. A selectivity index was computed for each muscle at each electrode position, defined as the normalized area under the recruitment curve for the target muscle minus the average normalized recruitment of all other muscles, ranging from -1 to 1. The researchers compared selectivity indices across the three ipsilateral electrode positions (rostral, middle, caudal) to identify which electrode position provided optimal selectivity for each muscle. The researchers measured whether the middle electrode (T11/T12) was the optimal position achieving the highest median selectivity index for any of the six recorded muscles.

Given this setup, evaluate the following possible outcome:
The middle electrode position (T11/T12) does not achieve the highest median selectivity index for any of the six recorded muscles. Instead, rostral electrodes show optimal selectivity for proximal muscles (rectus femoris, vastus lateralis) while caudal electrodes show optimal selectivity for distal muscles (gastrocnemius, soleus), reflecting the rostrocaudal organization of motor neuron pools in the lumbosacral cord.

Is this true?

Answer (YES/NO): YES